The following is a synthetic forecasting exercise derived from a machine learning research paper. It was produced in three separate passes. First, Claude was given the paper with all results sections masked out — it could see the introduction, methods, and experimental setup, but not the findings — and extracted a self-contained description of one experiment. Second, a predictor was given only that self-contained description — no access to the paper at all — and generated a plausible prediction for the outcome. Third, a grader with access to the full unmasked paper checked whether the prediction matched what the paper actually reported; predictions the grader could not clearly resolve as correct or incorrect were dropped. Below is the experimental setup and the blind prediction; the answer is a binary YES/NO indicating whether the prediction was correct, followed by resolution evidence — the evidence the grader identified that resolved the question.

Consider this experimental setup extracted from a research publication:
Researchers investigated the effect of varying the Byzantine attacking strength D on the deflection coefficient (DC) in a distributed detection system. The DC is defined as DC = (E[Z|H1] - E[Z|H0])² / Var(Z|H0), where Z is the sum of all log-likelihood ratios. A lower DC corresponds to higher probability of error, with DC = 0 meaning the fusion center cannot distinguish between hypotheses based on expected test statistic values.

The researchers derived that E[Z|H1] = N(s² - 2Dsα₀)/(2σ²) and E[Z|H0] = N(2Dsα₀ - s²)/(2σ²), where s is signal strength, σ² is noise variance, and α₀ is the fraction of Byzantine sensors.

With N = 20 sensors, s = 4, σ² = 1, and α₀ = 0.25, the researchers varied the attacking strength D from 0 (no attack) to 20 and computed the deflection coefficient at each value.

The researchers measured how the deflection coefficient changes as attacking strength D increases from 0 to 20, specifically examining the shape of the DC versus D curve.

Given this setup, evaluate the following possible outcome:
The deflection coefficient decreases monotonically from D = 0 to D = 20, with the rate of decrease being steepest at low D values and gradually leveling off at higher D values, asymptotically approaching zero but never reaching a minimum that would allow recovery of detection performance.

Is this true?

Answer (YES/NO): NO